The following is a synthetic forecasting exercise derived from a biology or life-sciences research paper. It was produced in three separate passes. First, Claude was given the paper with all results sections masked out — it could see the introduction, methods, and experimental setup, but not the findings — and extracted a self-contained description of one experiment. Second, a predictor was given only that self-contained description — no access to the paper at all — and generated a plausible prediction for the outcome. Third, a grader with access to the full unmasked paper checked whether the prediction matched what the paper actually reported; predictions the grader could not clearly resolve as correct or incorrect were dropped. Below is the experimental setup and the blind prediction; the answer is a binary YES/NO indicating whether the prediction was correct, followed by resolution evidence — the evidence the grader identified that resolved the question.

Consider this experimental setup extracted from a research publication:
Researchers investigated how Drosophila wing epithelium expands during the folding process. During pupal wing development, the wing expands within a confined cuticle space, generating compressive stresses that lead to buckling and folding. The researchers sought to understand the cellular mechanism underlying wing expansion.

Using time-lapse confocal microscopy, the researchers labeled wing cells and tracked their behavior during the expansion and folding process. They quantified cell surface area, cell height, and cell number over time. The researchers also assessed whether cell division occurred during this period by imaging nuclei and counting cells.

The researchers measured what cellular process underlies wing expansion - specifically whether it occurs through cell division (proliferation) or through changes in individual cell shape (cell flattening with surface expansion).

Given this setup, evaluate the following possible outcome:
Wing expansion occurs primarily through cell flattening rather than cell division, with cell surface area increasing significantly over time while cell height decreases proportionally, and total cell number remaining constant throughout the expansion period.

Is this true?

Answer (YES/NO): YES